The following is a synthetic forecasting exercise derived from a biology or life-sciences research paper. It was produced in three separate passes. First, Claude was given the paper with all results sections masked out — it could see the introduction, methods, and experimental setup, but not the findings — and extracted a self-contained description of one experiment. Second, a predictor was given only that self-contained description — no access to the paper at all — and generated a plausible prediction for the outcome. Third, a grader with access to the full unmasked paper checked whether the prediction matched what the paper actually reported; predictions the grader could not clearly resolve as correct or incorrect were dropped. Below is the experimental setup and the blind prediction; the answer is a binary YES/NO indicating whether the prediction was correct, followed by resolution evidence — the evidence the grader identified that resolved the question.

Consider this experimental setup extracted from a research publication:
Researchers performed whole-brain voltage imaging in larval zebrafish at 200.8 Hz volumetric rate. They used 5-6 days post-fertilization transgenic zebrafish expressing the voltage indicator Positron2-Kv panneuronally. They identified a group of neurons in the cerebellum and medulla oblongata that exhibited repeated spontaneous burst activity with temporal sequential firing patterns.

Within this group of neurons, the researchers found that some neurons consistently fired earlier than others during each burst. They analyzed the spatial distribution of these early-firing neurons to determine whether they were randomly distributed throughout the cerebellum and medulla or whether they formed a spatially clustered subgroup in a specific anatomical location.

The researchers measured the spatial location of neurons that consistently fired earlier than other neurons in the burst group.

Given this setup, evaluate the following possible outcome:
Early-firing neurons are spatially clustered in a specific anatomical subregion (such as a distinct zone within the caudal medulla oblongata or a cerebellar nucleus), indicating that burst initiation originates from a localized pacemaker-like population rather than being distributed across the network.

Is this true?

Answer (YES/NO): YES